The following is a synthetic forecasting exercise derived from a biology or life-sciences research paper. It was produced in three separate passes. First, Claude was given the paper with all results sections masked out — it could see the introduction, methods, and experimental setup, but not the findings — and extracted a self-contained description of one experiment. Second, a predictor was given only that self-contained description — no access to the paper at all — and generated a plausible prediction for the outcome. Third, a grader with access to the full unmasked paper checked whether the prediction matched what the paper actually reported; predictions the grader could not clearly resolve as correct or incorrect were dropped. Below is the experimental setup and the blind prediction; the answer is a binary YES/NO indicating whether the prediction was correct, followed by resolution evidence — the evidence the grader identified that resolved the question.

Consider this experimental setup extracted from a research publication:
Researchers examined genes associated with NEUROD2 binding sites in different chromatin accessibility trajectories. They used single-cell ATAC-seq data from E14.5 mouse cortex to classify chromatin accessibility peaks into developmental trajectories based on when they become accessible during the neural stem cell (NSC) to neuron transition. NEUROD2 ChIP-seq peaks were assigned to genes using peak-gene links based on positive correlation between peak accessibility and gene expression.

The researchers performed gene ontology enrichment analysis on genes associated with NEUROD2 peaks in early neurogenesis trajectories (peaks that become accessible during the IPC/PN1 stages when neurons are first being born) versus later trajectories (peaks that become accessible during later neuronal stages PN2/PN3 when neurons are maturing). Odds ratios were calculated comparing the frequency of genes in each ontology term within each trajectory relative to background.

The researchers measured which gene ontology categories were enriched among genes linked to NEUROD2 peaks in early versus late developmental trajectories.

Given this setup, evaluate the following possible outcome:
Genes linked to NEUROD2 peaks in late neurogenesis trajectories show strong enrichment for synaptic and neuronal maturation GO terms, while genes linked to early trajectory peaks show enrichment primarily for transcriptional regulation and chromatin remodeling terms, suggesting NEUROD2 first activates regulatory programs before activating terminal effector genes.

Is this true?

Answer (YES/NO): NO